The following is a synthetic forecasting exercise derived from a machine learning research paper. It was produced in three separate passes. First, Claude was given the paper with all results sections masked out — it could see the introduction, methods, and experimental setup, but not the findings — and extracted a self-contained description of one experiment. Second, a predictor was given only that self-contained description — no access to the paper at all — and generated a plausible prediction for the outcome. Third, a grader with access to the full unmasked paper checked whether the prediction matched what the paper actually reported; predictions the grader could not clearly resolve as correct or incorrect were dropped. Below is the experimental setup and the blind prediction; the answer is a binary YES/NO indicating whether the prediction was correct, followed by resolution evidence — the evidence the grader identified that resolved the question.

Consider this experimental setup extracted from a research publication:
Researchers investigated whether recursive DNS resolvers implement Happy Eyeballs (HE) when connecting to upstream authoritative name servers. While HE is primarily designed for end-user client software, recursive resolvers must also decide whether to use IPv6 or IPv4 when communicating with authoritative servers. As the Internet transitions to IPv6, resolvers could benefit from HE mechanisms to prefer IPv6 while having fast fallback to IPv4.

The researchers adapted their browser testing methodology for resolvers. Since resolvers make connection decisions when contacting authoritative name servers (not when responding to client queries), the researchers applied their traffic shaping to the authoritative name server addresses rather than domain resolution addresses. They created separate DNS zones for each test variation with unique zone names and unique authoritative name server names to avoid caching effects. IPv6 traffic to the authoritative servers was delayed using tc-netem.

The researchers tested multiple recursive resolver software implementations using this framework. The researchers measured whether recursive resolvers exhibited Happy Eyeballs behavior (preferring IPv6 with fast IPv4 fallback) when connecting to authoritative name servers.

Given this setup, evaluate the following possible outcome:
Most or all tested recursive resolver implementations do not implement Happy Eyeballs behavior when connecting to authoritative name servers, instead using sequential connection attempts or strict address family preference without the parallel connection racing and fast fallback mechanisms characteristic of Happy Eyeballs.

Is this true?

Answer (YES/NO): NO